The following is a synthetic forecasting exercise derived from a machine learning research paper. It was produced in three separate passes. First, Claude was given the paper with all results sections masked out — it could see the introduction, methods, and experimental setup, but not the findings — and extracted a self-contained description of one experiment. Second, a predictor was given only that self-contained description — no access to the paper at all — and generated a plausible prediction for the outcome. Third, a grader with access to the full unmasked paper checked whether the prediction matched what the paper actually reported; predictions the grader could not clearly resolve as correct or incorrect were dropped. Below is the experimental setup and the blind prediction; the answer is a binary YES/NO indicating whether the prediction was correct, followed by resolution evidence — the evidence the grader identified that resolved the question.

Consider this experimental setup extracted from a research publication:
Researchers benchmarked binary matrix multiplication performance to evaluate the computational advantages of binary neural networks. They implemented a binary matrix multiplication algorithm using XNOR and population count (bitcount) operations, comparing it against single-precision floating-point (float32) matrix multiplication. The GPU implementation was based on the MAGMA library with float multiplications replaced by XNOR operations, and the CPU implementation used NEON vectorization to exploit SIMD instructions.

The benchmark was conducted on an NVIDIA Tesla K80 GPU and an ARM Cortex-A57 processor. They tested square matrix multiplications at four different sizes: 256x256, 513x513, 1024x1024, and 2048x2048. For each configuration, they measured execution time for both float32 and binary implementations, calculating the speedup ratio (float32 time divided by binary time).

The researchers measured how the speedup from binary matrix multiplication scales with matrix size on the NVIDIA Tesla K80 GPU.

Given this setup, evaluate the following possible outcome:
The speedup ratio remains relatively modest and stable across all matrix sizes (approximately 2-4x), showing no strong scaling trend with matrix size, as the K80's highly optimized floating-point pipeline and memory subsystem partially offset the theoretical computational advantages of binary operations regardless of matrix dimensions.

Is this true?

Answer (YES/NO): NO